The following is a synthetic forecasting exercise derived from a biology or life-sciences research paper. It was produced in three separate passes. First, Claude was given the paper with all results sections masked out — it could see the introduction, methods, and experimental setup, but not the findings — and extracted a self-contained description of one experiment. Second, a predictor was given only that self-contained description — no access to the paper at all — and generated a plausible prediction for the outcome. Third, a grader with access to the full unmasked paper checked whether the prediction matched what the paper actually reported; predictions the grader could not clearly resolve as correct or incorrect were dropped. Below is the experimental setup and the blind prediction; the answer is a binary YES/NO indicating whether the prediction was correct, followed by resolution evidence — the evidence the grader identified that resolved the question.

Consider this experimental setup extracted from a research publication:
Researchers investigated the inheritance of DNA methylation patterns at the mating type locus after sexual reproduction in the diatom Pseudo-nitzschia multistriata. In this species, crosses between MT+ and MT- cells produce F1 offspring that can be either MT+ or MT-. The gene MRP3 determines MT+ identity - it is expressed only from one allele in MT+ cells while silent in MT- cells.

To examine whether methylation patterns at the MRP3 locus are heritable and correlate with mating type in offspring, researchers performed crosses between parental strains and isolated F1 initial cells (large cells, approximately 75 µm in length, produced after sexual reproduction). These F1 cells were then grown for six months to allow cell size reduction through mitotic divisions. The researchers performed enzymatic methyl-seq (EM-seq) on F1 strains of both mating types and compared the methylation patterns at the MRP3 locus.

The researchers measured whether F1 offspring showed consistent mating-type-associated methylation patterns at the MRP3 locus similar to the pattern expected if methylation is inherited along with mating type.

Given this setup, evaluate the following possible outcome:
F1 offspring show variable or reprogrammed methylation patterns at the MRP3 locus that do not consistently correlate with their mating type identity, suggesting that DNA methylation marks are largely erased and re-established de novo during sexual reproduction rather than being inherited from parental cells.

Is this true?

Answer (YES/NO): NO